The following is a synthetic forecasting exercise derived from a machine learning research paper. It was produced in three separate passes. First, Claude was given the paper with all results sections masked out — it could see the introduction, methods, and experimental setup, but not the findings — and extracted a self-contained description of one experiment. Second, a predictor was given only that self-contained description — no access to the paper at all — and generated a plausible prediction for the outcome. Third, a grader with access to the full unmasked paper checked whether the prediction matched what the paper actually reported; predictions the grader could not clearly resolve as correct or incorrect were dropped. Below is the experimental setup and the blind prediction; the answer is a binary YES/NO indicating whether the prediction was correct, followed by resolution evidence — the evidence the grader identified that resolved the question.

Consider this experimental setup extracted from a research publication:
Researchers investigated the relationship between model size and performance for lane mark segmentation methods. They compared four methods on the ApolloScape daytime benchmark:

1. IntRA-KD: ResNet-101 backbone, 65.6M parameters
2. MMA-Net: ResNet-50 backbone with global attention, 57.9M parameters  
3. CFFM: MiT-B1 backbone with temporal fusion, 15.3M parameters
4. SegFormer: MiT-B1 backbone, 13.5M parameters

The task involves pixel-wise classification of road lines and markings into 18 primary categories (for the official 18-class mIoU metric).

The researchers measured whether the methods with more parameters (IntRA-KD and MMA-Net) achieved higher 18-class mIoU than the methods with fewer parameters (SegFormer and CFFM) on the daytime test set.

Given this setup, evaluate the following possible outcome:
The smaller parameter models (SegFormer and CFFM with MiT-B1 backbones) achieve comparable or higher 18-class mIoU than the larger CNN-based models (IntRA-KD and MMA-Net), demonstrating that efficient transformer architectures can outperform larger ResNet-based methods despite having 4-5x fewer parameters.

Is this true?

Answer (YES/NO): YES